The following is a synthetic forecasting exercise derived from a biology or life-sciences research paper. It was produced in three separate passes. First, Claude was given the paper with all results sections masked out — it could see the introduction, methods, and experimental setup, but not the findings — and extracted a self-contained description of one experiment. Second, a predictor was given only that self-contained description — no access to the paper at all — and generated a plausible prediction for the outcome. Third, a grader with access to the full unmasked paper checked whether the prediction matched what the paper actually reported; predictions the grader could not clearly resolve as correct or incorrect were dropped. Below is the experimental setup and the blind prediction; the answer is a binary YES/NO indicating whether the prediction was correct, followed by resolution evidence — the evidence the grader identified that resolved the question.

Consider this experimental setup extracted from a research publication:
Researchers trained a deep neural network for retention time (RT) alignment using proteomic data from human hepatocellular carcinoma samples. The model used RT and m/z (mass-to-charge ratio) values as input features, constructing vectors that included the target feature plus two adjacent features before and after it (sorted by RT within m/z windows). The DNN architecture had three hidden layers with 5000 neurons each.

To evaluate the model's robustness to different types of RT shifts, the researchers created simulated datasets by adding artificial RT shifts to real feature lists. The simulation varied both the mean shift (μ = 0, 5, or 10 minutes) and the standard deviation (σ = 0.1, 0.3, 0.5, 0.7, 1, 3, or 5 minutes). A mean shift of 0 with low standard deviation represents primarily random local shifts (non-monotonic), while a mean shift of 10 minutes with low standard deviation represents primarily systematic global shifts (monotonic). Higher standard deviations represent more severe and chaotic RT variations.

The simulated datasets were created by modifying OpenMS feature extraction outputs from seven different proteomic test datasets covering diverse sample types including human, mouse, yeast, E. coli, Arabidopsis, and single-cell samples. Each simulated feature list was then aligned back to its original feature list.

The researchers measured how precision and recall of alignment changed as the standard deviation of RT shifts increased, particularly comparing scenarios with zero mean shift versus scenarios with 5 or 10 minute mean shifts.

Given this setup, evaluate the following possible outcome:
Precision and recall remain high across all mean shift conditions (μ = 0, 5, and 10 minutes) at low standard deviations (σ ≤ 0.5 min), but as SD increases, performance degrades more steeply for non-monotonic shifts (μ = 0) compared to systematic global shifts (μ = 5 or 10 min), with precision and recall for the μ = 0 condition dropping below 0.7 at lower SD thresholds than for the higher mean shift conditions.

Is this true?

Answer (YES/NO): NO